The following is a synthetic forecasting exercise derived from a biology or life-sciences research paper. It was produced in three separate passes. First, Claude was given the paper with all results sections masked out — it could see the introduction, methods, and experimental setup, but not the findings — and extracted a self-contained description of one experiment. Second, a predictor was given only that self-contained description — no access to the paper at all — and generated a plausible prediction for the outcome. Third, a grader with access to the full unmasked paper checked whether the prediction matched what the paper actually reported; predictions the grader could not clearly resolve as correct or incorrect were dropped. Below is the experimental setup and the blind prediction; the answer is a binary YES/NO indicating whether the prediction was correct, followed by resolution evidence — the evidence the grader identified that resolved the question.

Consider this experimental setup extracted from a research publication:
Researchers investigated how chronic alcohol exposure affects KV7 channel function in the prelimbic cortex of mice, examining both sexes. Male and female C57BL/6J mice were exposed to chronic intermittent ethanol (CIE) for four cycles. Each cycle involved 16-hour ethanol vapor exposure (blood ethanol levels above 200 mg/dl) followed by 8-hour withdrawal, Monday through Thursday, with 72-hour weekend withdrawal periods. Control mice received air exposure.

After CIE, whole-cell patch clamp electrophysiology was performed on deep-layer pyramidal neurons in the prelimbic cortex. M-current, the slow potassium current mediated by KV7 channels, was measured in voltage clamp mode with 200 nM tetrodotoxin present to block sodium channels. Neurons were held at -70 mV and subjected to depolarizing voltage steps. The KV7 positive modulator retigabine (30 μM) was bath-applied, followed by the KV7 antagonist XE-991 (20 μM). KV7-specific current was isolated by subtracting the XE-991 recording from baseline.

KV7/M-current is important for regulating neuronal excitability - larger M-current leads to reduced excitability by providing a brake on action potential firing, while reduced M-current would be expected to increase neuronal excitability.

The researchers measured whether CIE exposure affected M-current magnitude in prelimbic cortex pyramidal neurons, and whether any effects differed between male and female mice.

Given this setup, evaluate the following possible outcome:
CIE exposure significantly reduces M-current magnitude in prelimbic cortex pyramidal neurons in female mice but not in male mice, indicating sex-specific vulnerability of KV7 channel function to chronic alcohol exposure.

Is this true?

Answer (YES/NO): NO